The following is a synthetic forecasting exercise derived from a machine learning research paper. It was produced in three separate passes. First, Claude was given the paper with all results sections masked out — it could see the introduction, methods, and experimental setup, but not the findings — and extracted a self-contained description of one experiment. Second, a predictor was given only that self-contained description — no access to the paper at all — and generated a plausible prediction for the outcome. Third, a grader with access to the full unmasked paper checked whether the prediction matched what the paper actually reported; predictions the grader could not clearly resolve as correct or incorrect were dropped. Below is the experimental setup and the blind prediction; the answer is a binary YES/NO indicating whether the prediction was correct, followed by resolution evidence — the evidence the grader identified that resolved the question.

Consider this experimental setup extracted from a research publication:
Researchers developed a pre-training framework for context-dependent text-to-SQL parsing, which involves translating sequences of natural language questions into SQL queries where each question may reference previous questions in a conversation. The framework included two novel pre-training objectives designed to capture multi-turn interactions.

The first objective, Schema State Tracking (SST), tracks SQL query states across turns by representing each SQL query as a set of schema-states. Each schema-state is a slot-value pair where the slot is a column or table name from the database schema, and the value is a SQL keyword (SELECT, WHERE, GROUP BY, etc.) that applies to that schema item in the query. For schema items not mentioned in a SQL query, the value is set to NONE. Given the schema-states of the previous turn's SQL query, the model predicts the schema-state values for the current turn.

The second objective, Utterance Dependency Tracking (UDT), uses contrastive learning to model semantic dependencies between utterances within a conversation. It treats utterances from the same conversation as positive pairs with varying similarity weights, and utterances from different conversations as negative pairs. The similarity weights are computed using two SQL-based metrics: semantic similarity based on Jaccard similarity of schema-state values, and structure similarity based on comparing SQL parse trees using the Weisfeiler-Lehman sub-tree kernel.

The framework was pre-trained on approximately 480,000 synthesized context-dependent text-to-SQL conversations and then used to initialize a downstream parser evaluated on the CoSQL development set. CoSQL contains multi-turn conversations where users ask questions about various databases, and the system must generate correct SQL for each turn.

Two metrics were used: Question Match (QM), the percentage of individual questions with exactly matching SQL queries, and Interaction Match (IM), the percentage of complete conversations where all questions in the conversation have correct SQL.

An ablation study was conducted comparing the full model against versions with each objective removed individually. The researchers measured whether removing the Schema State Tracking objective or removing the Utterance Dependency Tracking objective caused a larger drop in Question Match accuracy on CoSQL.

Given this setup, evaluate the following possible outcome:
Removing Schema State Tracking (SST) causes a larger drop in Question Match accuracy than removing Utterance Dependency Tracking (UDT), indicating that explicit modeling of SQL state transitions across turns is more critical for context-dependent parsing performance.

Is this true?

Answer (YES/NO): YES